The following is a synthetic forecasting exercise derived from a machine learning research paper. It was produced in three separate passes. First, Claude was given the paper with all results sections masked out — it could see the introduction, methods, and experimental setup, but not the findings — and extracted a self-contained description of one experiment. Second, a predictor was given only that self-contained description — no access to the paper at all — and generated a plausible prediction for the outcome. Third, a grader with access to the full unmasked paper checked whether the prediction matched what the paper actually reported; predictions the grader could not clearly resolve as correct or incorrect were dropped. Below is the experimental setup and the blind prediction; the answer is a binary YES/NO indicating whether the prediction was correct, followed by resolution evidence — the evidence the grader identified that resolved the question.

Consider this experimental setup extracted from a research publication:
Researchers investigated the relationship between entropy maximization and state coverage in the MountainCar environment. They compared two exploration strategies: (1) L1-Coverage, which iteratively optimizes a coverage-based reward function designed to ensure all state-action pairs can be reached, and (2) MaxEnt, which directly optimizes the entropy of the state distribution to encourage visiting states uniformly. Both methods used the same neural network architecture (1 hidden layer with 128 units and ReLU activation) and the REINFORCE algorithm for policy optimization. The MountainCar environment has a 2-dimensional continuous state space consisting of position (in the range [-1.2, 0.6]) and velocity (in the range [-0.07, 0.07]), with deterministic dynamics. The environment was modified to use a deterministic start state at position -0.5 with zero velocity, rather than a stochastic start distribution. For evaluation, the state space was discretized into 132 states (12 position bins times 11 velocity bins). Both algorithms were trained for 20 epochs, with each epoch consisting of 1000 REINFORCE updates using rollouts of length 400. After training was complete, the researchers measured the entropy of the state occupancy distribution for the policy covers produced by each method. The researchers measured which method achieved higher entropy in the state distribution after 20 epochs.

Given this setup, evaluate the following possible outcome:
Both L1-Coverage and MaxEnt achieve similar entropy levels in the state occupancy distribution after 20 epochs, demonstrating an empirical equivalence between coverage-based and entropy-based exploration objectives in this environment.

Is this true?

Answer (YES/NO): NO